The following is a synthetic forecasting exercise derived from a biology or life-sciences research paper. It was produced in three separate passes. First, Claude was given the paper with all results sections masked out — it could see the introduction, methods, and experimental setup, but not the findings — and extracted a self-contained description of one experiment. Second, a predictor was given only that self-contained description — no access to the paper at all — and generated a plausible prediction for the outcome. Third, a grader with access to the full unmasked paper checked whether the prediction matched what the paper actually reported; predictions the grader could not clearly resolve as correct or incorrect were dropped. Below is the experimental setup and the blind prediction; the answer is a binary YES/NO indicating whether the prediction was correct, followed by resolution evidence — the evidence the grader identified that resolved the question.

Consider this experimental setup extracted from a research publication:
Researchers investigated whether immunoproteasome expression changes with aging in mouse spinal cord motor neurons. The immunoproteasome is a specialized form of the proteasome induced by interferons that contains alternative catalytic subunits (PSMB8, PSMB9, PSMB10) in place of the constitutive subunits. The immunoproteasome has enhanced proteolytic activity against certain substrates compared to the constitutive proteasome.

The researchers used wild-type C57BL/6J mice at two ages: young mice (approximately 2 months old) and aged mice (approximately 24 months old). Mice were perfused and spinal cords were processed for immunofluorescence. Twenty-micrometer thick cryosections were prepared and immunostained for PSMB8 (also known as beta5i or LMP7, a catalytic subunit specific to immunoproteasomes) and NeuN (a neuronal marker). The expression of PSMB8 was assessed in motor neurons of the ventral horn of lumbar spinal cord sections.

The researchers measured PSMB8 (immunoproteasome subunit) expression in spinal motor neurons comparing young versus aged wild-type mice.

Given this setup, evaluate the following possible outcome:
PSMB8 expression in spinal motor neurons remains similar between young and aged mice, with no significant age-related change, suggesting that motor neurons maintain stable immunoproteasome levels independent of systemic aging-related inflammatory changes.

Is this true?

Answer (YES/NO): NO